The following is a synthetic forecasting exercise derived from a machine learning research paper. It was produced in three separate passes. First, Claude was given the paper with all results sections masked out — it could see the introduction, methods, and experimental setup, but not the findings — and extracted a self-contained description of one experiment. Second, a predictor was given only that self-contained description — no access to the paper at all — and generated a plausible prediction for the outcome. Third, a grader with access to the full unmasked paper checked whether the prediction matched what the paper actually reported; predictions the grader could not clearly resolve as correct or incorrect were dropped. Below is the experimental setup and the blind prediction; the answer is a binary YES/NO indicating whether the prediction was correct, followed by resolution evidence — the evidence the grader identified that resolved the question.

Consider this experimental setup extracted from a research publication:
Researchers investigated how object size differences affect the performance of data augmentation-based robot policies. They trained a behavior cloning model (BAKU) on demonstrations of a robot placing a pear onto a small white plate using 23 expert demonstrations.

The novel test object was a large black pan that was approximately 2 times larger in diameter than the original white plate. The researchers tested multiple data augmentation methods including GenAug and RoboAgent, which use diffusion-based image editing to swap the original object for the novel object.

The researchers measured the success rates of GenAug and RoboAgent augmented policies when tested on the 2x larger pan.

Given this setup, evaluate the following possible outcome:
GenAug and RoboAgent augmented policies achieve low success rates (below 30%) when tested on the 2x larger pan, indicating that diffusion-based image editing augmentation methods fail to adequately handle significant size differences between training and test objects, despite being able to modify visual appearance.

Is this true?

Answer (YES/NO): YES